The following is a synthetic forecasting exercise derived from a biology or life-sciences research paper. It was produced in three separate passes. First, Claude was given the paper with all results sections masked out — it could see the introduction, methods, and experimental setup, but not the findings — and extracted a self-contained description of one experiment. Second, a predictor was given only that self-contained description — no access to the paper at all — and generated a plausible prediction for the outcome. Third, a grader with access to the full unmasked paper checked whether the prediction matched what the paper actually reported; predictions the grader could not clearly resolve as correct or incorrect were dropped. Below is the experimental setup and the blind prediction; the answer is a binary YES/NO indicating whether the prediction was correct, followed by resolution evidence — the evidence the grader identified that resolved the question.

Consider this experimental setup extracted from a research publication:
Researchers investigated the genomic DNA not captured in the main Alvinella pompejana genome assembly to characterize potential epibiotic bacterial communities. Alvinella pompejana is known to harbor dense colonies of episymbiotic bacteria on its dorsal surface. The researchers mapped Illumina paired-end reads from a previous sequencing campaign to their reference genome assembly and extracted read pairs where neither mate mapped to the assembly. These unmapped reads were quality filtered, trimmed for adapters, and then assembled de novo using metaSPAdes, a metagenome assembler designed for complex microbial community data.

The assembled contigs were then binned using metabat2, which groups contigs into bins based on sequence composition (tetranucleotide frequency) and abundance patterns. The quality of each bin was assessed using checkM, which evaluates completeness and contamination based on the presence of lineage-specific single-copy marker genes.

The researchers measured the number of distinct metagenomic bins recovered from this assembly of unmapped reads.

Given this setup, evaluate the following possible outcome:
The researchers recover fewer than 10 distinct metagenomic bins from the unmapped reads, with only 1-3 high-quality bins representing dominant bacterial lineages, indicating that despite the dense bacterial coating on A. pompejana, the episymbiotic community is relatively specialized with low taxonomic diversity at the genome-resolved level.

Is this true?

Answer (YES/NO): NO